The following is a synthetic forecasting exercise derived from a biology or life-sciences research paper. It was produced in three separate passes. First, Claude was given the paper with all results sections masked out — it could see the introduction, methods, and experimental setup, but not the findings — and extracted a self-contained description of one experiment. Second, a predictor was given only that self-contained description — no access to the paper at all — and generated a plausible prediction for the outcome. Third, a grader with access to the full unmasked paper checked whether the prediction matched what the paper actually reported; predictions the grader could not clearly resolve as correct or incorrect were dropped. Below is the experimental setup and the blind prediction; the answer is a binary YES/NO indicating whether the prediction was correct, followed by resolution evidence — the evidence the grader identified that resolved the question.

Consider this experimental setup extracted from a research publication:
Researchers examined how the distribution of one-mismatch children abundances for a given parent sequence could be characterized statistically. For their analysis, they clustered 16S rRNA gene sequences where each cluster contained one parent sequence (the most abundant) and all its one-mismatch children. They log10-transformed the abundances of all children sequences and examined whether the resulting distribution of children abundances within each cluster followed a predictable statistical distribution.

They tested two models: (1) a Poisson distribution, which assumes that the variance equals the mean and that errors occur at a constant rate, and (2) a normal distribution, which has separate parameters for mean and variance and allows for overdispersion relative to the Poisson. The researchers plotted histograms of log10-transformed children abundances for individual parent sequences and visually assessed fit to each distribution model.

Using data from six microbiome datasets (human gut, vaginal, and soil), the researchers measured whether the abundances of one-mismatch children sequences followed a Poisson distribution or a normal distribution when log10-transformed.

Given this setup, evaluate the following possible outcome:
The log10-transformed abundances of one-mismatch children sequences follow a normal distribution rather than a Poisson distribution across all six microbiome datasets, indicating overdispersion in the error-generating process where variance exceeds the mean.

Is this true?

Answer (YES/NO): YES